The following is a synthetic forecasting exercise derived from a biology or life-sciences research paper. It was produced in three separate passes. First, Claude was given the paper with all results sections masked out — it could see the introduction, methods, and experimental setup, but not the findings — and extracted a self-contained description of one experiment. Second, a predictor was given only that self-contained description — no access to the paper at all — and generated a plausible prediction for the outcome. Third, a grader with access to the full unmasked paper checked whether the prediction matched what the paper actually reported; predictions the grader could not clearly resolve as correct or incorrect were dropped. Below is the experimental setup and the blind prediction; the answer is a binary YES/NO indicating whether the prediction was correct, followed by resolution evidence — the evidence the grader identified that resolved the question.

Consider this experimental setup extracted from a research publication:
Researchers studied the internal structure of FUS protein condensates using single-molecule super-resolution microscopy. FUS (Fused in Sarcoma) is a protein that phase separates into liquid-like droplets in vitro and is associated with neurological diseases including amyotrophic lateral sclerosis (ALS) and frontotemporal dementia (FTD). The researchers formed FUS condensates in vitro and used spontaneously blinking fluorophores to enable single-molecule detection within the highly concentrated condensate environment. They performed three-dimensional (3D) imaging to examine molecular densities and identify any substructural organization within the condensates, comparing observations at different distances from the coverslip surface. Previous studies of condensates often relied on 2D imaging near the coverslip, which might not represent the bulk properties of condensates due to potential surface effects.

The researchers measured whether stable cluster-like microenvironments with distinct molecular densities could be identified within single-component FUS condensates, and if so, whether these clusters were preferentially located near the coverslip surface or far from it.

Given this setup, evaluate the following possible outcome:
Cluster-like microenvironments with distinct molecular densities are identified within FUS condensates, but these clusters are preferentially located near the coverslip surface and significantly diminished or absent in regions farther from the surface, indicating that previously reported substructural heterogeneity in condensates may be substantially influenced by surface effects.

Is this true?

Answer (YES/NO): NO